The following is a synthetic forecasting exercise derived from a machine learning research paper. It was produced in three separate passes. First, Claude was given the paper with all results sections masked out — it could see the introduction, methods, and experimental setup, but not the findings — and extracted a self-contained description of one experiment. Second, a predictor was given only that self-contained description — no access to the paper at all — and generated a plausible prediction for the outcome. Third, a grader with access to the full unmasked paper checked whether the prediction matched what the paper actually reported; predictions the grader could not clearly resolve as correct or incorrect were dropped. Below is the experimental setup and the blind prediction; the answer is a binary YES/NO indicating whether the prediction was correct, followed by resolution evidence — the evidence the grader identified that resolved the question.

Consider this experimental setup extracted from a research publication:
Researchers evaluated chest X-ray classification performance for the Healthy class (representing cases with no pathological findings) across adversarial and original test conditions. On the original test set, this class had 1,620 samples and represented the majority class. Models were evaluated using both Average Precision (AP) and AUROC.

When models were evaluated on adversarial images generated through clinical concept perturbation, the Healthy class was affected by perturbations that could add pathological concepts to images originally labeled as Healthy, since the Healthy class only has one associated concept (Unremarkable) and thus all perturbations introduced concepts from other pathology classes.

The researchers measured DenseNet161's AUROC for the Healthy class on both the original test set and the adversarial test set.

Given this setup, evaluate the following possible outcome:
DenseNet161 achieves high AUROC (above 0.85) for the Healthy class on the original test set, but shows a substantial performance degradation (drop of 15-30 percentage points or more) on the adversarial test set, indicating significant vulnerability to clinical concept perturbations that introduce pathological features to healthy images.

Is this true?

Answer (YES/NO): YES